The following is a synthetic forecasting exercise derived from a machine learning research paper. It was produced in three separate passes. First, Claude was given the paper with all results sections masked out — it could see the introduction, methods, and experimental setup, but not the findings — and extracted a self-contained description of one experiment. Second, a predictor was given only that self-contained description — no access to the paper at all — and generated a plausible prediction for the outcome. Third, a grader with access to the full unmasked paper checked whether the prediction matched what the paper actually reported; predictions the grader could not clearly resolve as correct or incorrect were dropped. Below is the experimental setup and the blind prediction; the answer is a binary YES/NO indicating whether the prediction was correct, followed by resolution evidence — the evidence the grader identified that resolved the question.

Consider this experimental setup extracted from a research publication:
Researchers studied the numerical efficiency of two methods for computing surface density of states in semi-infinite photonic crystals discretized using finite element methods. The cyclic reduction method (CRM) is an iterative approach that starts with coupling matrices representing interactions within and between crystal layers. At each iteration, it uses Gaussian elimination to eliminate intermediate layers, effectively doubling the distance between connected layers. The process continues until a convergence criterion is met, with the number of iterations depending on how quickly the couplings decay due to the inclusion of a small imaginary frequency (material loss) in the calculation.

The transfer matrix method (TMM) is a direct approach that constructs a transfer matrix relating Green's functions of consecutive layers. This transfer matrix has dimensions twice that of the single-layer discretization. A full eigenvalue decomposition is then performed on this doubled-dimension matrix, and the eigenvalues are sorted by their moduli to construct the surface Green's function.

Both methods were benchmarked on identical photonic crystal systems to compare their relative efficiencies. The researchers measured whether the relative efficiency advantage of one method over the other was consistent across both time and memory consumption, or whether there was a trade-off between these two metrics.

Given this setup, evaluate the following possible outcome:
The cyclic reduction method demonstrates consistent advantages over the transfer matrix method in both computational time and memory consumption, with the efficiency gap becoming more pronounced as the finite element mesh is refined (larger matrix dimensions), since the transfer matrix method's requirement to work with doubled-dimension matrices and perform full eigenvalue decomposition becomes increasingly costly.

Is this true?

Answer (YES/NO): NO